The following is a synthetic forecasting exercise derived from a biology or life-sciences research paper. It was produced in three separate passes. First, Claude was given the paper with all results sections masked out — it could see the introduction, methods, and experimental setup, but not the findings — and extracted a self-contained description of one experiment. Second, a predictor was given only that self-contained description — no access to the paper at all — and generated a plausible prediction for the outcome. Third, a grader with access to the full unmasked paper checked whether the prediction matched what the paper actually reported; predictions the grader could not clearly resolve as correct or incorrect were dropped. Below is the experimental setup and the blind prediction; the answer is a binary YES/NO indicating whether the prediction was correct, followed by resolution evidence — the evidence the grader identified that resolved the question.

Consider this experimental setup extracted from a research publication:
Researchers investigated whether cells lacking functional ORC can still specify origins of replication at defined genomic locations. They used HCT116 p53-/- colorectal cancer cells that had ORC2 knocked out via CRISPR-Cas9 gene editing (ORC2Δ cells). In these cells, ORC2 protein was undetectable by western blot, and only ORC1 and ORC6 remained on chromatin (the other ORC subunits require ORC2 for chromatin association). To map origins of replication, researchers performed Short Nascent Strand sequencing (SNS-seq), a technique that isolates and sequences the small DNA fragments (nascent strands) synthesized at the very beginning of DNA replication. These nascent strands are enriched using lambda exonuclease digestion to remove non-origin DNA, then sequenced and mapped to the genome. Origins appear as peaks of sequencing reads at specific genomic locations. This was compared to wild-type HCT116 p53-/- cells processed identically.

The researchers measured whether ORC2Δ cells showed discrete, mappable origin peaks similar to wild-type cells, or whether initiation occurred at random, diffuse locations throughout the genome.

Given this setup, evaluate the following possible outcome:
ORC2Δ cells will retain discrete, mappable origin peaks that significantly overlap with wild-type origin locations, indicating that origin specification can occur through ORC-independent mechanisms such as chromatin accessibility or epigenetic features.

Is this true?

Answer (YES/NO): YES